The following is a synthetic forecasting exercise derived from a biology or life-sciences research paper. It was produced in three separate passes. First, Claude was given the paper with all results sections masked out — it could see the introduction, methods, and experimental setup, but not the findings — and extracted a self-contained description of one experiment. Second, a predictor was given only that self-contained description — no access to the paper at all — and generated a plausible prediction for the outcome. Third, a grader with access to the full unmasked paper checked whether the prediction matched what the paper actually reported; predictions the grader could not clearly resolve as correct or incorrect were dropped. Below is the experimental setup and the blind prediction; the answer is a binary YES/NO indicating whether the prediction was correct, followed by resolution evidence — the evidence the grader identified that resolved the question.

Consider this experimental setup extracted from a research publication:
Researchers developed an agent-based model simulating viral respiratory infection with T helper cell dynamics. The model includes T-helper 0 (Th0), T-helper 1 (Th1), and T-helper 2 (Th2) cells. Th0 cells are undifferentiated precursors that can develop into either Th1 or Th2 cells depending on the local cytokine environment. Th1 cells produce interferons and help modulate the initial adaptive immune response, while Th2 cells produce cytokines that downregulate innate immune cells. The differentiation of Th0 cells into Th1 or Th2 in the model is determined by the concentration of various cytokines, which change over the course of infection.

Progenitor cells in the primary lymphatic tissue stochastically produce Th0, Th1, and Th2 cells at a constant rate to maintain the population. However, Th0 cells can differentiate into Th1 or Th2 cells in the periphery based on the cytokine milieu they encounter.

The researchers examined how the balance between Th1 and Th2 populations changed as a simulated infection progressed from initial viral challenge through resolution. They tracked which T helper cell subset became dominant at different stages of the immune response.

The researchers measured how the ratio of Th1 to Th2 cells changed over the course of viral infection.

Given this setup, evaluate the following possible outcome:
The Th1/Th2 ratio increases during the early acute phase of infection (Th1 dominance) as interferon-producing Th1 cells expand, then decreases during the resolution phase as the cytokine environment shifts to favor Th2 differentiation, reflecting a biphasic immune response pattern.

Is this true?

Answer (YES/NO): YES